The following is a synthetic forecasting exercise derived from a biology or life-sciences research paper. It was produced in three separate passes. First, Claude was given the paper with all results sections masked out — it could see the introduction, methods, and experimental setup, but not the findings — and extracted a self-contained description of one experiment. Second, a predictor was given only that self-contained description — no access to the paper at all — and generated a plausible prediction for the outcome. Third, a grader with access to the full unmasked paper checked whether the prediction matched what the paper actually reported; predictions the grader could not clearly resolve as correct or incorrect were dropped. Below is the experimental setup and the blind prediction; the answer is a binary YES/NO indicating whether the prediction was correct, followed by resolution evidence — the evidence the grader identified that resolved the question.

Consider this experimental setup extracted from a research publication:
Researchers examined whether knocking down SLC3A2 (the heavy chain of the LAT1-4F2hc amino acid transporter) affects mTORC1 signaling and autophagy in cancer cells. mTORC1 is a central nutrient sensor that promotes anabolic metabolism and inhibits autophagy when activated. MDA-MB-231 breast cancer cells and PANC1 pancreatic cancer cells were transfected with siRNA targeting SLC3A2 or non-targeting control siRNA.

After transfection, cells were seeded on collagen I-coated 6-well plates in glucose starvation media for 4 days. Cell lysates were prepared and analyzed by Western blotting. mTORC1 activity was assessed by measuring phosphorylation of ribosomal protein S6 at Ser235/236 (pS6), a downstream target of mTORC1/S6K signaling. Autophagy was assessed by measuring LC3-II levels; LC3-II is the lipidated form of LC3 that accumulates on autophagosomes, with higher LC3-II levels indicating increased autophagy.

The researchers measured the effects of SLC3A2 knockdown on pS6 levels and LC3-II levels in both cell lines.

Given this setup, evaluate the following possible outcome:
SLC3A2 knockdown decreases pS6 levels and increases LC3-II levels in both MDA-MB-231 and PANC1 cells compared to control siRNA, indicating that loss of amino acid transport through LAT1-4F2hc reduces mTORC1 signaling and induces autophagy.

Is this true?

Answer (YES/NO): YES